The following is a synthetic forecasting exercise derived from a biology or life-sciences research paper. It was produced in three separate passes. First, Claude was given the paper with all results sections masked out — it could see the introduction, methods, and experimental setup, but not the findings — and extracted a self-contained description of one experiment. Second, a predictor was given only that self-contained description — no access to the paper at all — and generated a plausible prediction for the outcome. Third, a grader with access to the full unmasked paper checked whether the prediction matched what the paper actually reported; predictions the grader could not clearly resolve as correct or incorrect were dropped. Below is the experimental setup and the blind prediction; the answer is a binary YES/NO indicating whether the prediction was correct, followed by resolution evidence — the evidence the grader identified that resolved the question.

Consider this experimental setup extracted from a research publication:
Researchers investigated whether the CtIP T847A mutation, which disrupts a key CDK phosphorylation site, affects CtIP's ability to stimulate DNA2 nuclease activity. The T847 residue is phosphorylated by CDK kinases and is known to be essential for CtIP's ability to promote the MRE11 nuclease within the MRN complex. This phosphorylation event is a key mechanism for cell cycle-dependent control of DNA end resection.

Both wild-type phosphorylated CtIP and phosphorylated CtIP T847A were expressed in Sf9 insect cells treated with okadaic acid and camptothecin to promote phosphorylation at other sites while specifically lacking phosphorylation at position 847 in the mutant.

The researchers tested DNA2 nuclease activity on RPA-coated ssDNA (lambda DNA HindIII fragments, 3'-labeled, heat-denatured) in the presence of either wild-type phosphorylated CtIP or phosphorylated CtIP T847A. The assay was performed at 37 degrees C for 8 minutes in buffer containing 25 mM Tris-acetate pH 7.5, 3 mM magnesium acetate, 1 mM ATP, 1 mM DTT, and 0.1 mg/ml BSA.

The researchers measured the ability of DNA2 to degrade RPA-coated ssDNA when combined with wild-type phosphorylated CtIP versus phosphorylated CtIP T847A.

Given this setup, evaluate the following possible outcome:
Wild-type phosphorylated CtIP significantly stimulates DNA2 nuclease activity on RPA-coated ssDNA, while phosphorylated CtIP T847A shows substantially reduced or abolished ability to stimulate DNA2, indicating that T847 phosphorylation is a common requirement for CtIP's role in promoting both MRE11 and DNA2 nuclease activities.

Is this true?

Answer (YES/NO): NO